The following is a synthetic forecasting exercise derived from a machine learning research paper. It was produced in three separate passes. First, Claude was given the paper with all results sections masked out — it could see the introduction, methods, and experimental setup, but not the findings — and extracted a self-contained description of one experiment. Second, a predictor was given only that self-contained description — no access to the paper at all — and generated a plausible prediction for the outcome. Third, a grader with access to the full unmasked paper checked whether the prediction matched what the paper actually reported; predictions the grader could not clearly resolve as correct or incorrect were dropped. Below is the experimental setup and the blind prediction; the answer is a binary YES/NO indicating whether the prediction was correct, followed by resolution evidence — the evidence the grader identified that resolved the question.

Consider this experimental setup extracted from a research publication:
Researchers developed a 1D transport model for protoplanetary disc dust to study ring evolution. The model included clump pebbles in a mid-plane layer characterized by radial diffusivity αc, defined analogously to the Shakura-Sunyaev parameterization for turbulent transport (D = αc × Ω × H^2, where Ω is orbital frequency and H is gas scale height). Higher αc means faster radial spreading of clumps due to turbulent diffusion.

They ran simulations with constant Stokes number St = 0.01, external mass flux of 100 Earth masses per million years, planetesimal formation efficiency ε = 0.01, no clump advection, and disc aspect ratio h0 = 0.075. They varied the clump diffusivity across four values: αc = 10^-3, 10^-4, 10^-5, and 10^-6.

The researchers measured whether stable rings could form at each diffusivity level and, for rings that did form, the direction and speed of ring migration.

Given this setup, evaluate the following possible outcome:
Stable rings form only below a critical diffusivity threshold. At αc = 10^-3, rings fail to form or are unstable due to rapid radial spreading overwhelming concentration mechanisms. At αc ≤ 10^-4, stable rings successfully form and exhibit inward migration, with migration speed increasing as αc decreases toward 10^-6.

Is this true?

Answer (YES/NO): NO